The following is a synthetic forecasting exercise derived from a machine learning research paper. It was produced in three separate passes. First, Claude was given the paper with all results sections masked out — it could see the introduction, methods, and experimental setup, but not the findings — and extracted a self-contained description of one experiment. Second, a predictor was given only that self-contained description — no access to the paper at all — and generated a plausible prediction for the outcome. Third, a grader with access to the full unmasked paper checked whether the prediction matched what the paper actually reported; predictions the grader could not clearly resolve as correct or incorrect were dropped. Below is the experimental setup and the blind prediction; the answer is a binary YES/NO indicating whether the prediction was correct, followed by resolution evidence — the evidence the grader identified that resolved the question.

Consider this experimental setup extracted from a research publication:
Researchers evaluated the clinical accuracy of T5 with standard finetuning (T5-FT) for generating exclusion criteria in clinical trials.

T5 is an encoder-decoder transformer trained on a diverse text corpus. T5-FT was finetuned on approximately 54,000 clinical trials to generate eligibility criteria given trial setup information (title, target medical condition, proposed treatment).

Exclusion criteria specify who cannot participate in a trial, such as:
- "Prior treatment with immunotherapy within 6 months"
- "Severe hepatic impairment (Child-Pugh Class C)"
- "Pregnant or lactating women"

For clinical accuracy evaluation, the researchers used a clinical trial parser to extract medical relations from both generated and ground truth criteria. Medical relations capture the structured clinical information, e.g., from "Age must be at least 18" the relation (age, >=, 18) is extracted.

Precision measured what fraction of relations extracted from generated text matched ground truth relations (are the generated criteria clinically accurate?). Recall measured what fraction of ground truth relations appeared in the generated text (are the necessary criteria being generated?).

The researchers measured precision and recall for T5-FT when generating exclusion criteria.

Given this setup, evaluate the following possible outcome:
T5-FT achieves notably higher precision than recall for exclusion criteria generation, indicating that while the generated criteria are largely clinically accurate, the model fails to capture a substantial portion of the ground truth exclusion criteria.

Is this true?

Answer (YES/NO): NO